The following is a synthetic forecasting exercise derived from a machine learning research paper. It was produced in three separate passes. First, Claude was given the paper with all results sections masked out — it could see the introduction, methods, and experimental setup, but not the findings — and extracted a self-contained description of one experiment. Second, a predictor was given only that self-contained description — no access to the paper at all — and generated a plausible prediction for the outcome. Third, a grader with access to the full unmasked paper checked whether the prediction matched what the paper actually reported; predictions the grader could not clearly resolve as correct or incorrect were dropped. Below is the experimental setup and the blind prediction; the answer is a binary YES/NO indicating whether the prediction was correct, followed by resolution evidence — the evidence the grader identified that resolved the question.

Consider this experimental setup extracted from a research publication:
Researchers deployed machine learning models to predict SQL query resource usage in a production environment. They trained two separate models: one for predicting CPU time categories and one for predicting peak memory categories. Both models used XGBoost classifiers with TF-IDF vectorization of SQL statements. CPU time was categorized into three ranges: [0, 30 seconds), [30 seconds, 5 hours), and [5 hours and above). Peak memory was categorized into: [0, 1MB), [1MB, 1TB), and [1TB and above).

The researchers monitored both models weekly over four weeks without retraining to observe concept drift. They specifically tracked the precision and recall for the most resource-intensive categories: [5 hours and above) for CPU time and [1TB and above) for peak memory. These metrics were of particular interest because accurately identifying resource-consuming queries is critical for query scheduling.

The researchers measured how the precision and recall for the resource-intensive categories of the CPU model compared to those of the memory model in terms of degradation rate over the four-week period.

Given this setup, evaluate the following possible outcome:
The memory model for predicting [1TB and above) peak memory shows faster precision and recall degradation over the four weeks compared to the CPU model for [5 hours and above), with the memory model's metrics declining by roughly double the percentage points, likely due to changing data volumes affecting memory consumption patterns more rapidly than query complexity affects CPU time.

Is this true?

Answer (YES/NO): NO